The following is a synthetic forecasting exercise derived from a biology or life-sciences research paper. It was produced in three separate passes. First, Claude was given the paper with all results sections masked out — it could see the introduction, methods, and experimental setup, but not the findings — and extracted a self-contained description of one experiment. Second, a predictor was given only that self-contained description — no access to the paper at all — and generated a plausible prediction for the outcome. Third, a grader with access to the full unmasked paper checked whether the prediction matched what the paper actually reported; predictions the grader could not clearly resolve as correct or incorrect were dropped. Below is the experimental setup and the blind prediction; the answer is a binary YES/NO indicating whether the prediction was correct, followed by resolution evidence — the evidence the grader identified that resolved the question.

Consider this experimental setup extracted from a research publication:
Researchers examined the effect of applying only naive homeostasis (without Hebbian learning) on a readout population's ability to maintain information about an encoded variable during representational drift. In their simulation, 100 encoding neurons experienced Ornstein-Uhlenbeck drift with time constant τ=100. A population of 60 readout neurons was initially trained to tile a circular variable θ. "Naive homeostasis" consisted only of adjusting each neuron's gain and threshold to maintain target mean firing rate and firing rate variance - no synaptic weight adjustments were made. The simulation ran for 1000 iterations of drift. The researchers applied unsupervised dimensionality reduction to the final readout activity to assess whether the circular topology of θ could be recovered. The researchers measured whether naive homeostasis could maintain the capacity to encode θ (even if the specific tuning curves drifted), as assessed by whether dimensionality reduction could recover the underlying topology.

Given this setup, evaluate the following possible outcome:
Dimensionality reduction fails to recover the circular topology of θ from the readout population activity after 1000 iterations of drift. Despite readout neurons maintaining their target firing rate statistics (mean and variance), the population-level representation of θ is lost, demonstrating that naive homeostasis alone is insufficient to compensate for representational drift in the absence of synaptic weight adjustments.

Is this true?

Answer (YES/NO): NO